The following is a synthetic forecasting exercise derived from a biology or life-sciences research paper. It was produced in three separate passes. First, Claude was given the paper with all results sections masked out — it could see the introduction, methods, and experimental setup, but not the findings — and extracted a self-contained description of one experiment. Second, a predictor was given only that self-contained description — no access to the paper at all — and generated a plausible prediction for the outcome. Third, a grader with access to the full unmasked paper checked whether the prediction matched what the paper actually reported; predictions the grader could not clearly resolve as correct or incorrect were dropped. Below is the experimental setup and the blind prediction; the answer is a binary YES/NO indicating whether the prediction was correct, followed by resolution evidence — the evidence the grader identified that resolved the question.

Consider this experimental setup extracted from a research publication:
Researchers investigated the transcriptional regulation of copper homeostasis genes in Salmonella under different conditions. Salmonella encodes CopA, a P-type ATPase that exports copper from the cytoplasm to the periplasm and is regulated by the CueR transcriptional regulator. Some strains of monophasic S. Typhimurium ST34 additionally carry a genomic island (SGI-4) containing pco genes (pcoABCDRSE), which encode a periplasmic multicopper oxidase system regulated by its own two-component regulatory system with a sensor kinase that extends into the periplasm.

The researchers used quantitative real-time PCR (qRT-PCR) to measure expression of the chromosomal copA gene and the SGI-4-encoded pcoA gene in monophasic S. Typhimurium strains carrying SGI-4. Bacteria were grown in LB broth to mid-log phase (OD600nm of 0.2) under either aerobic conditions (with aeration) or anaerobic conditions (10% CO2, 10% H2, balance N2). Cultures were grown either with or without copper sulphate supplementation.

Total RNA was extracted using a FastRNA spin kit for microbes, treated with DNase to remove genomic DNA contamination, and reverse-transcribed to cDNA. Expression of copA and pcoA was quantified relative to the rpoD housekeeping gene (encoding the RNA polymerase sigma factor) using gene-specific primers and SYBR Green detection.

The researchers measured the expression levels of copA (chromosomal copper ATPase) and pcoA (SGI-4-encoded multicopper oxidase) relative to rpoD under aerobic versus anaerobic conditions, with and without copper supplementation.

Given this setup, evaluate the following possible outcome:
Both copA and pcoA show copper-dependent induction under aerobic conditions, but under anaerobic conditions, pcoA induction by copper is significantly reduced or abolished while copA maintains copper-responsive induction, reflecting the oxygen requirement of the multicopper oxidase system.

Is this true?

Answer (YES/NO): NO